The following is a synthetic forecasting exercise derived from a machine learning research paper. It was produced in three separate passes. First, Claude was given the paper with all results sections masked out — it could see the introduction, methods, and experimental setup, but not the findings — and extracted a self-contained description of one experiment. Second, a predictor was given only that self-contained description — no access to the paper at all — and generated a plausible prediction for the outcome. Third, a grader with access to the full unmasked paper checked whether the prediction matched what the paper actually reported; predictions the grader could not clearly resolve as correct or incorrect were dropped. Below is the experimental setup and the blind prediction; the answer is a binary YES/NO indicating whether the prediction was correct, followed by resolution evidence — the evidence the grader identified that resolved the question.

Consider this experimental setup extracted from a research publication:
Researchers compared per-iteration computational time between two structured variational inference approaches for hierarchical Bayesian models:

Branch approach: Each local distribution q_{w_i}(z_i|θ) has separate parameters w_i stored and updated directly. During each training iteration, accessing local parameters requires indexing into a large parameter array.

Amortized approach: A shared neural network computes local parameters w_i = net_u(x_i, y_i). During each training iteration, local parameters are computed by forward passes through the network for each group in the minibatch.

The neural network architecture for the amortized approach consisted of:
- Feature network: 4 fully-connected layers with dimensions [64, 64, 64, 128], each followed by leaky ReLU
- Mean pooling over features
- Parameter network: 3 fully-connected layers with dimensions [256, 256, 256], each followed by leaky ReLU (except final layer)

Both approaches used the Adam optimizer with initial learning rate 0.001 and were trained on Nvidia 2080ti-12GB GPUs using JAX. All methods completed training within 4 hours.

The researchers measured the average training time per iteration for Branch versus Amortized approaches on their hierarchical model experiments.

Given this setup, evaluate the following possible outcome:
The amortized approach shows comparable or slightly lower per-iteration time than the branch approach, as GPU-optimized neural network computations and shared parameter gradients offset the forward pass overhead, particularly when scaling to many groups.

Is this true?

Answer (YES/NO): NO